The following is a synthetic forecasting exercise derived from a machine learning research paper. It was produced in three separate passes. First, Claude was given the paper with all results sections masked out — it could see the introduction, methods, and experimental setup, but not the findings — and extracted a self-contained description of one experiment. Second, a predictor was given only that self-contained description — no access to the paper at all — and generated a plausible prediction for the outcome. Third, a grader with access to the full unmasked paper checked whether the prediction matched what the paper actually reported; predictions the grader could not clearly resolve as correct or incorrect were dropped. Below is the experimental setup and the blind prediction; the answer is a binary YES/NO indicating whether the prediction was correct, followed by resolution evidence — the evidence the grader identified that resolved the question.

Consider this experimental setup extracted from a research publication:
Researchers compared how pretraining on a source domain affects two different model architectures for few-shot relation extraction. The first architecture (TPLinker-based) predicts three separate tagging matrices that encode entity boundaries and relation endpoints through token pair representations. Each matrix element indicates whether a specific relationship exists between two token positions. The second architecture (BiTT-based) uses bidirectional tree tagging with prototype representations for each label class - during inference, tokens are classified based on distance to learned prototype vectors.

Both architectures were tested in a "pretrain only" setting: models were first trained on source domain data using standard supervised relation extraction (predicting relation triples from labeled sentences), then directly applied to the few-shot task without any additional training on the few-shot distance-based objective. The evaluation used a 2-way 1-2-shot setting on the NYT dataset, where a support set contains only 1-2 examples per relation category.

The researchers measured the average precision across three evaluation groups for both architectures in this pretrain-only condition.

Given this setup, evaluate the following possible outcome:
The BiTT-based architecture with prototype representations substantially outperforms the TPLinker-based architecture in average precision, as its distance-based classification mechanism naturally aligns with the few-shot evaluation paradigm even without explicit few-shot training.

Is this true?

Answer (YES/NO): YES